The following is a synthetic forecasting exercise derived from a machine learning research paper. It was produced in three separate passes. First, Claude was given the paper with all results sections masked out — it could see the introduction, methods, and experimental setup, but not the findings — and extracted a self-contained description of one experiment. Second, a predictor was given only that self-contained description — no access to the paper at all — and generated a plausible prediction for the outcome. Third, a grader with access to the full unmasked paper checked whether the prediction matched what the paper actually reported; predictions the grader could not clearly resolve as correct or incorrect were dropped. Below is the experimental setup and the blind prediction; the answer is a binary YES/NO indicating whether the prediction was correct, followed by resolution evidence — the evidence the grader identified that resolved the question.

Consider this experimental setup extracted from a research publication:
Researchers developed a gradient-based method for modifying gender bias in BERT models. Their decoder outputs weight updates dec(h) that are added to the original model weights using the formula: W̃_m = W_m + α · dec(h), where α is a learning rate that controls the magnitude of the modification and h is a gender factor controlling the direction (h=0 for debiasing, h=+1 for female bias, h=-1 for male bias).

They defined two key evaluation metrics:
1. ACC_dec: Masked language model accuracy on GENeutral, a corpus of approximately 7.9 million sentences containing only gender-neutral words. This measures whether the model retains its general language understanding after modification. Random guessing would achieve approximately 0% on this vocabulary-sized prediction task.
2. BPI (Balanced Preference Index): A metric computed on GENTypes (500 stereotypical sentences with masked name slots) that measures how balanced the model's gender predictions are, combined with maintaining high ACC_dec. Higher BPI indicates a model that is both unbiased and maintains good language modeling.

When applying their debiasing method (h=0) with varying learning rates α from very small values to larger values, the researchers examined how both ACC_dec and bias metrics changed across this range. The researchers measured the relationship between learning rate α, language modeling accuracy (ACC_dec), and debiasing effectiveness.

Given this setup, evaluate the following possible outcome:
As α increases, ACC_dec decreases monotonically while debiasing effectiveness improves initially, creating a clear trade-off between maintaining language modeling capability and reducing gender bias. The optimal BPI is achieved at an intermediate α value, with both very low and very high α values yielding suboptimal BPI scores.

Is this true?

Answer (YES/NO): NO